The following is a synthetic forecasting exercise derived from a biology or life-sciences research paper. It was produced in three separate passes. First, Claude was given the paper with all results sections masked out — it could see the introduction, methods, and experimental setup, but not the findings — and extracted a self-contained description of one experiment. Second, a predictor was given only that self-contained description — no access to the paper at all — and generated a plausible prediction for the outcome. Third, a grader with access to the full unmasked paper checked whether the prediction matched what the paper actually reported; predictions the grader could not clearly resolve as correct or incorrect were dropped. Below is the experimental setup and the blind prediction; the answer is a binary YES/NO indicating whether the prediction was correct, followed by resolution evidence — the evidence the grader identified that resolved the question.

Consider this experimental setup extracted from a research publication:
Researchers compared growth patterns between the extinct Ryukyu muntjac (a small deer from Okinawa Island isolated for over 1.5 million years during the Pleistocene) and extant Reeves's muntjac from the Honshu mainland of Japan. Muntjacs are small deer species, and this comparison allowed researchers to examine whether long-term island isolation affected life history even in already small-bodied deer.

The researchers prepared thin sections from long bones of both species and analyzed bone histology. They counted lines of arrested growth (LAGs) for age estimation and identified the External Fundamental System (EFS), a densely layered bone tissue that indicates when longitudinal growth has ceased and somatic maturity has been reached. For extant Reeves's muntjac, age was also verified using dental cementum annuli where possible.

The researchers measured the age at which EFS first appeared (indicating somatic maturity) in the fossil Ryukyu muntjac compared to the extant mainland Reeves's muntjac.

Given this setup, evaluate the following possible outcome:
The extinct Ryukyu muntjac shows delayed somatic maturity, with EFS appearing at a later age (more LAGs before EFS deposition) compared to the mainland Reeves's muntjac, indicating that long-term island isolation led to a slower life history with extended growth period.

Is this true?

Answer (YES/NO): YES